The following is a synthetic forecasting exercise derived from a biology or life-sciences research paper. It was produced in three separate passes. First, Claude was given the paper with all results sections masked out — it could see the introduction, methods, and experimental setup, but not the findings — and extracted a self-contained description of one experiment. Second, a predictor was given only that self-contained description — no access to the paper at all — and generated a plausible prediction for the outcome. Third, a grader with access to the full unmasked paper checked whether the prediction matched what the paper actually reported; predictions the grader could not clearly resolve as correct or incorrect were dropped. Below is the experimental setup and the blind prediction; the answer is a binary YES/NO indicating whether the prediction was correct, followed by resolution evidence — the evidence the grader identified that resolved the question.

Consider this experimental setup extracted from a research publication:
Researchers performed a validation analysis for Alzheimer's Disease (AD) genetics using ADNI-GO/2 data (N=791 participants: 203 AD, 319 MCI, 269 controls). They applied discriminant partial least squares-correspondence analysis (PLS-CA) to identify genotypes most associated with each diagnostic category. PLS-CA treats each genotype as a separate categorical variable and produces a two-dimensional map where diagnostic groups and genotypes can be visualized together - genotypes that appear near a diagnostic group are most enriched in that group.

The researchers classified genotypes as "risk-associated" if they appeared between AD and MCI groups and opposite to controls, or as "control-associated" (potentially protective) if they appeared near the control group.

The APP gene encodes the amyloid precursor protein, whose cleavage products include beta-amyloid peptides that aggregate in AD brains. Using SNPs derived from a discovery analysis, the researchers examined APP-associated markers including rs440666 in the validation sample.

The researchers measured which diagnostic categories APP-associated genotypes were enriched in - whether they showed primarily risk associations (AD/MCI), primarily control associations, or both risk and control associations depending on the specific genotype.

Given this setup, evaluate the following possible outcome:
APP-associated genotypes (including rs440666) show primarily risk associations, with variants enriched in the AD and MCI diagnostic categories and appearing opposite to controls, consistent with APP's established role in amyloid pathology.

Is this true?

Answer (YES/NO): NO